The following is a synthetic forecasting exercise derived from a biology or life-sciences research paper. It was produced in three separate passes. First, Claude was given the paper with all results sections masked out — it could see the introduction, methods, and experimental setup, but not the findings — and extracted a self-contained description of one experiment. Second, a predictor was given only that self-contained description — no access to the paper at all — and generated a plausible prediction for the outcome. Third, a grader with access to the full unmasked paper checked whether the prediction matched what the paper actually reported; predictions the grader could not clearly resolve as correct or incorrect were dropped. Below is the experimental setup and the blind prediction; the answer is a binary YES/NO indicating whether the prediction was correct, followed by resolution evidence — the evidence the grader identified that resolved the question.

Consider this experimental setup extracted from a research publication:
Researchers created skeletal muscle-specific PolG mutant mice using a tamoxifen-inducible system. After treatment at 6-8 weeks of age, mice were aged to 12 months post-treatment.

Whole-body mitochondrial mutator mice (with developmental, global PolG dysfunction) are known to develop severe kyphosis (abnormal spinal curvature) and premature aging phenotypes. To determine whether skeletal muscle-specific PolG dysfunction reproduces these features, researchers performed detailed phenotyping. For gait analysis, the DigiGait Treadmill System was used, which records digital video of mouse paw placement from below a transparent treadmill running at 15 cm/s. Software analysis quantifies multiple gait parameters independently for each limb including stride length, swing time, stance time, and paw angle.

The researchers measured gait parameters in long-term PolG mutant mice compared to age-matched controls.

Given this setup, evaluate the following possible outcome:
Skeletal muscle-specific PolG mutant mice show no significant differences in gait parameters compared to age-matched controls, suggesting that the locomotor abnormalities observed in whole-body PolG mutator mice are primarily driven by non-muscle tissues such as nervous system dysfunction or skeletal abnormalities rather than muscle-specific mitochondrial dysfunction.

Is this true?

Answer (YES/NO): NO